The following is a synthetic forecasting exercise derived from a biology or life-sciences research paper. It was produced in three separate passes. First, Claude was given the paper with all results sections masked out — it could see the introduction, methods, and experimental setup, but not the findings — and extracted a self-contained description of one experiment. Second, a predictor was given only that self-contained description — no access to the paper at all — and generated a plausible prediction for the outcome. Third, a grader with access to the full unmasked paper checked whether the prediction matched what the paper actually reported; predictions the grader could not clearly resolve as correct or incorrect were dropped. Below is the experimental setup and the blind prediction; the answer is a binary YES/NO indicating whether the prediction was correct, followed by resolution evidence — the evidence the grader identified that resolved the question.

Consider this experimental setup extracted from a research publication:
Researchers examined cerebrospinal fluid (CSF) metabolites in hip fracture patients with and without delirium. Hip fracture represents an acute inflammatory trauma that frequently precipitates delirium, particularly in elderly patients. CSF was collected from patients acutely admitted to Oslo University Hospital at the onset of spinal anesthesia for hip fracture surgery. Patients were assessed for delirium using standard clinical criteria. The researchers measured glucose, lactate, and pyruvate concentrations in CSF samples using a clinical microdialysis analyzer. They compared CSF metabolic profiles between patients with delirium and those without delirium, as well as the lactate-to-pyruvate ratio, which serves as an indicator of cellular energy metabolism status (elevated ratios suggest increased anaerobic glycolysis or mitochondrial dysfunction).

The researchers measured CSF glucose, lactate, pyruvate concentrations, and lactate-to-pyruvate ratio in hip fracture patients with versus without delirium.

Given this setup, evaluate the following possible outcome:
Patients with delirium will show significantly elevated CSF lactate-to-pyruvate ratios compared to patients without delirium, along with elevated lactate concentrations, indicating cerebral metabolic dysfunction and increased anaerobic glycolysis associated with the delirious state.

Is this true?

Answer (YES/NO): NO